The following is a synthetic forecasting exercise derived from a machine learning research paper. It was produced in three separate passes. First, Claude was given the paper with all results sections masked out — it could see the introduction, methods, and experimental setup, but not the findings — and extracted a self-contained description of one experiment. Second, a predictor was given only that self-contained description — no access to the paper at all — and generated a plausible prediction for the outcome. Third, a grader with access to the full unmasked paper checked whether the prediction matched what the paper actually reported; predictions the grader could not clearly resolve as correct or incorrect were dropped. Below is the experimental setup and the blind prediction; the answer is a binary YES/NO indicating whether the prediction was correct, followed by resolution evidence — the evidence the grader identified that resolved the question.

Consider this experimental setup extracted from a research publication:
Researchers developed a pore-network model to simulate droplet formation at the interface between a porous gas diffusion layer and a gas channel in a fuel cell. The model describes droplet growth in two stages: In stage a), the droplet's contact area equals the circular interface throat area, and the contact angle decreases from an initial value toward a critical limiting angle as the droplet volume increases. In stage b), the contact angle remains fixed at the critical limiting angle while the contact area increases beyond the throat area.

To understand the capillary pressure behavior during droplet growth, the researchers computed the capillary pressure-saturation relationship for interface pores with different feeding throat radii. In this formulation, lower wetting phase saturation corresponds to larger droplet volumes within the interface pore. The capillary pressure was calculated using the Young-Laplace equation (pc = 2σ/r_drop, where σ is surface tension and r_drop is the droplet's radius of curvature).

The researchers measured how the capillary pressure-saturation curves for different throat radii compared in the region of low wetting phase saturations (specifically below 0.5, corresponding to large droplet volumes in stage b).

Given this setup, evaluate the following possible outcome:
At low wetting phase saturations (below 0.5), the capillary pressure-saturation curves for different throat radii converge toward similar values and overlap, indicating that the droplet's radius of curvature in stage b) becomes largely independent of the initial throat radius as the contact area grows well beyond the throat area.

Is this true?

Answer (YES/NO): YES